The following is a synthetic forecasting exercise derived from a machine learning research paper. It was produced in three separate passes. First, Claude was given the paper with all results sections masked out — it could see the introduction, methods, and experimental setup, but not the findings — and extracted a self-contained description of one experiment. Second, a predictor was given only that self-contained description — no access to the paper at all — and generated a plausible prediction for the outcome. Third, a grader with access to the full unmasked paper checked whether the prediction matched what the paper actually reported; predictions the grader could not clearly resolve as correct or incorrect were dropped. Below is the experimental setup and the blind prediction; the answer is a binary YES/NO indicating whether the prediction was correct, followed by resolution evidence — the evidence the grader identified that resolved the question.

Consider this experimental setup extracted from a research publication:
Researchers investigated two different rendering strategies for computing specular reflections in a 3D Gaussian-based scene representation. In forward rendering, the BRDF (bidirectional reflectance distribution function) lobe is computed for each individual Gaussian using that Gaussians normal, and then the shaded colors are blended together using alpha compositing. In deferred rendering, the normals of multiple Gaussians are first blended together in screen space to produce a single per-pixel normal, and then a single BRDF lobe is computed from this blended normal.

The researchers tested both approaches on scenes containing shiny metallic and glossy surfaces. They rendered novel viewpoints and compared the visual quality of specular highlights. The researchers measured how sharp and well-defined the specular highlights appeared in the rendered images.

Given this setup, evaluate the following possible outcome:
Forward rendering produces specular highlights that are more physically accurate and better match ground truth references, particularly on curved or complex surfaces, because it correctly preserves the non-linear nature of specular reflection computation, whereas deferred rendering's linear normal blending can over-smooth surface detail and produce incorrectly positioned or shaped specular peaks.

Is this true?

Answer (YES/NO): NO